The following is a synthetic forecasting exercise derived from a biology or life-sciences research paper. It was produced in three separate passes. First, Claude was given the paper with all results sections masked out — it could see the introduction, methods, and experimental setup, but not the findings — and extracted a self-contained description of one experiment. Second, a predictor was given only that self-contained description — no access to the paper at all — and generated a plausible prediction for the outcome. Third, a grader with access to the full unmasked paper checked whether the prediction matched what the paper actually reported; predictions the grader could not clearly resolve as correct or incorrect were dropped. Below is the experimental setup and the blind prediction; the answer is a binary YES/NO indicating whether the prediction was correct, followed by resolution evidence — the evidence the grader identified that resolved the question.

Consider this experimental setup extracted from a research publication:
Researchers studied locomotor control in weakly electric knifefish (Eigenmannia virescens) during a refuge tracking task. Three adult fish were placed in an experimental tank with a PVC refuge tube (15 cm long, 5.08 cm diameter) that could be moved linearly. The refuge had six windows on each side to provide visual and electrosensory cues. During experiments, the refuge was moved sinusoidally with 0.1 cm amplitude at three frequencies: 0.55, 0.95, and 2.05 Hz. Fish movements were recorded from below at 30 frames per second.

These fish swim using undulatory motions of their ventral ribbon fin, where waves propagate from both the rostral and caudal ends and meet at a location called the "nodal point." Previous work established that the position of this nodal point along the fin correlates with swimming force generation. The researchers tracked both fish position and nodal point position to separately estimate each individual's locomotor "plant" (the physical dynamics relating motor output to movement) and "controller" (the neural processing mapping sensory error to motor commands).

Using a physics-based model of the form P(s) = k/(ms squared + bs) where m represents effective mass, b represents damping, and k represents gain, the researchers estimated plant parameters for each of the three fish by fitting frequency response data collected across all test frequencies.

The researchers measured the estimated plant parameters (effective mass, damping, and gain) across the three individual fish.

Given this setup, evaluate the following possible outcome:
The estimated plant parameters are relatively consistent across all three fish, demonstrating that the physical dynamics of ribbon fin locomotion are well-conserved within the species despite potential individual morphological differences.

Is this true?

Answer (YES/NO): NO